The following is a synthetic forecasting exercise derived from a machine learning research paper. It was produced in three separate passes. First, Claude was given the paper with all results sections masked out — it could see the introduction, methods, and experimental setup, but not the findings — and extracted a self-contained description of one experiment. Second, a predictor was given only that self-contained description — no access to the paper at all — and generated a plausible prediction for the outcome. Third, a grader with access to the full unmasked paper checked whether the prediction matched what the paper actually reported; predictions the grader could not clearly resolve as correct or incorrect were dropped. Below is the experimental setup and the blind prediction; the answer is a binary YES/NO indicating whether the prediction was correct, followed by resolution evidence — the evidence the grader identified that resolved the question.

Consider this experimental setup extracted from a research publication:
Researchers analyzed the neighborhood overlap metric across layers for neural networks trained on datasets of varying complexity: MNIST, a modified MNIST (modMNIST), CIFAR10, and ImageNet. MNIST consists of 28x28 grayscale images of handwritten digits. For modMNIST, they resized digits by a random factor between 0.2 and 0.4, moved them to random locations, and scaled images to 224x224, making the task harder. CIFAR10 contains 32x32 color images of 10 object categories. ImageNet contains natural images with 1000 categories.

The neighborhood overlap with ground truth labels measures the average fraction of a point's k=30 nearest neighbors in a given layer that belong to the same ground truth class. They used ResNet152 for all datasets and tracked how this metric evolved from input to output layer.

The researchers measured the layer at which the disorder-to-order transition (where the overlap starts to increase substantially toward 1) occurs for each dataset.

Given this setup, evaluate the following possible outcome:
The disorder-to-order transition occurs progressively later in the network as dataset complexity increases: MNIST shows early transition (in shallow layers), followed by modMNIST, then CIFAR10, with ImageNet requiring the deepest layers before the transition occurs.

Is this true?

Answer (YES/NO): NO